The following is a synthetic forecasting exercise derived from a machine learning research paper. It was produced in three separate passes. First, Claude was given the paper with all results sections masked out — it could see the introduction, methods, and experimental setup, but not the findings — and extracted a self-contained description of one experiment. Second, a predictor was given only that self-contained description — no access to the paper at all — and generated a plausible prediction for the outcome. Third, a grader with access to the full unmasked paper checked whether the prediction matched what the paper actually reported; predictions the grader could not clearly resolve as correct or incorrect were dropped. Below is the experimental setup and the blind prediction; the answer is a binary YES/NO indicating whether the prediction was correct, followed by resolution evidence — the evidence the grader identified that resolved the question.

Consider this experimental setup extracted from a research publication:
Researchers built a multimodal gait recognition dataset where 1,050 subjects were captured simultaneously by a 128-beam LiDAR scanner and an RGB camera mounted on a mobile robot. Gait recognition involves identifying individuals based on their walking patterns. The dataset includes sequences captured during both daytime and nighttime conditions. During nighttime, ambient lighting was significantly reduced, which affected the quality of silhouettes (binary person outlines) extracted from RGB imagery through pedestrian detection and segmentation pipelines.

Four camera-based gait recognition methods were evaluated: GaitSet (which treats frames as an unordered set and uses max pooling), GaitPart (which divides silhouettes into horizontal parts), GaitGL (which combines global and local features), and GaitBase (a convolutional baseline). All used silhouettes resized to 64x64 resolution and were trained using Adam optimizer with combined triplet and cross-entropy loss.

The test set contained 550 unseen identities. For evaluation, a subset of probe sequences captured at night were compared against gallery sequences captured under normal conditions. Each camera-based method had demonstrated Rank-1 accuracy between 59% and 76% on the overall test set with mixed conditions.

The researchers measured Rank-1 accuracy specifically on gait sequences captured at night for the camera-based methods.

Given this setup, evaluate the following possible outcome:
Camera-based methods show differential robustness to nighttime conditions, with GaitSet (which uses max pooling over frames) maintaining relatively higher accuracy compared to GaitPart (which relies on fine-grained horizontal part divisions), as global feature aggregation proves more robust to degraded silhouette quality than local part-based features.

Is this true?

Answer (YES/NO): NO